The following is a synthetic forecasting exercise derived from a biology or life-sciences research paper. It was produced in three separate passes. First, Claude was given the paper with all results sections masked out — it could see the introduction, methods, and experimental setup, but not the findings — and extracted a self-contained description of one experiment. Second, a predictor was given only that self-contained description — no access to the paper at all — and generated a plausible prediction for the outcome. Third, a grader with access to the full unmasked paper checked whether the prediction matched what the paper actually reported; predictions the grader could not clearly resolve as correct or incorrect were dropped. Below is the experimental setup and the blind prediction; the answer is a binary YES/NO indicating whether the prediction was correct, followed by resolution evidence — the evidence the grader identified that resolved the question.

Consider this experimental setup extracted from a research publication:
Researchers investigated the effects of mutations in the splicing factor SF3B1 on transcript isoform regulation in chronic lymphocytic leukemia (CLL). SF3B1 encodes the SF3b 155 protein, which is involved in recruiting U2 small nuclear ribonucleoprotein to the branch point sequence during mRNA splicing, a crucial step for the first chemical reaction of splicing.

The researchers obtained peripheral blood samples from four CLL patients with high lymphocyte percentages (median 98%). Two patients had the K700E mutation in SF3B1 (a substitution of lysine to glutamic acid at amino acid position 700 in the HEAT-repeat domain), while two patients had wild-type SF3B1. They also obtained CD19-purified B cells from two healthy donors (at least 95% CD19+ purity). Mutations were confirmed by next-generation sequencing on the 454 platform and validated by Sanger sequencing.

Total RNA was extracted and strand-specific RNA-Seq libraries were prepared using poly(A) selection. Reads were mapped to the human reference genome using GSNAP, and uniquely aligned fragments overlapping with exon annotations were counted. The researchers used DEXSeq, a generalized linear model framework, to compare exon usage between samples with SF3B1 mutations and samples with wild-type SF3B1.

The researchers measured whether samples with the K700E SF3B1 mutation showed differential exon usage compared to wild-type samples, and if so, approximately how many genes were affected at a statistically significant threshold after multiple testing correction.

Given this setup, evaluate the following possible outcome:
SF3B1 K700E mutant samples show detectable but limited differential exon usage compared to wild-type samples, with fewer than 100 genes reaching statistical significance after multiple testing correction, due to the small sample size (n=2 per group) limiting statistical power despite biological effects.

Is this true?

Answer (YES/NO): YES